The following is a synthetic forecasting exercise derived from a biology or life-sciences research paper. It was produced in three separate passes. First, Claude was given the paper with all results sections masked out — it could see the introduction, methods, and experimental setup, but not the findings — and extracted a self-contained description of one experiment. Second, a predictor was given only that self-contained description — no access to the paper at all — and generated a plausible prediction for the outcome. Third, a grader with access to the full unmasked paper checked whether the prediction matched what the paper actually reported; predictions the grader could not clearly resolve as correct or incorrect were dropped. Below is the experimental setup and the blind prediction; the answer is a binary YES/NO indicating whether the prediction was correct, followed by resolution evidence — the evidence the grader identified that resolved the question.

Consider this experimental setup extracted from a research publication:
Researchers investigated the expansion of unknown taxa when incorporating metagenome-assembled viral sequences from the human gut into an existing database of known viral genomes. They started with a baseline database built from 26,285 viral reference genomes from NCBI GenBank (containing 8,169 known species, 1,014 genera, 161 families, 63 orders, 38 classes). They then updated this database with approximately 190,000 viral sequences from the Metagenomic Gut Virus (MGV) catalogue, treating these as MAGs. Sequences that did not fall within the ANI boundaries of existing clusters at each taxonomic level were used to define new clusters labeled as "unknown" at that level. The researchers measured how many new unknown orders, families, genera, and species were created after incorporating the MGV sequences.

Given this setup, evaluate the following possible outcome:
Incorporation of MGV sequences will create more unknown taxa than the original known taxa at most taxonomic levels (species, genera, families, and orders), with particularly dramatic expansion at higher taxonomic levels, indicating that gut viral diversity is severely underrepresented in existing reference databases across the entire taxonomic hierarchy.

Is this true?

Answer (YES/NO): YES